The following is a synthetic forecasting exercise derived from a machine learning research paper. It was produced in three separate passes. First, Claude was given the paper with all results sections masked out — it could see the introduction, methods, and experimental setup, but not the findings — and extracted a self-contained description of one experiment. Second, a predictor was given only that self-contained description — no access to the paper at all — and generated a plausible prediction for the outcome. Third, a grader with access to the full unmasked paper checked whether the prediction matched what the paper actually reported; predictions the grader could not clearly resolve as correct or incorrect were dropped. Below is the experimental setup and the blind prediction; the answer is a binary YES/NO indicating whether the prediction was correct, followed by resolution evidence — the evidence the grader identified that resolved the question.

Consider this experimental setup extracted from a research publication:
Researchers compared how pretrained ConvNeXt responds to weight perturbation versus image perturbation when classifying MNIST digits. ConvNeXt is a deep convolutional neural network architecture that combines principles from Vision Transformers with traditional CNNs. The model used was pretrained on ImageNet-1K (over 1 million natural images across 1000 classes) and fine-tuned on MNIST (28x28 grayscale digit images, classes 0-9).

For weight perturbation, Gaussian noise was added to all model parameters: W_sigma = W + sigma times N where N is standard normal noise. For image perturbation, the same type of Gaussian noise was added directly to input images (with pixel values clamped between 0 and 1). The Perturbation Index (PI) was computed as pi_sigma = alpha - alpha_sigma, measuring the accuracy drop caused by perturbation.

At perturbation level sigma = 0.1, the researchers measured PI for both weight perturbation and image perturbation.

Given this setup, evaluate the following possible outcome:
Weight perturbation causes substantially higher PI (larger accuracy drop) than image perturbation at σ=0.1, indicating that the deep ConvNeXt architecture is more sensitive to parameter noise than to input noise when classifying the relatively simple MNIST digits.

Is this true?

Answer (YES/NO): YES